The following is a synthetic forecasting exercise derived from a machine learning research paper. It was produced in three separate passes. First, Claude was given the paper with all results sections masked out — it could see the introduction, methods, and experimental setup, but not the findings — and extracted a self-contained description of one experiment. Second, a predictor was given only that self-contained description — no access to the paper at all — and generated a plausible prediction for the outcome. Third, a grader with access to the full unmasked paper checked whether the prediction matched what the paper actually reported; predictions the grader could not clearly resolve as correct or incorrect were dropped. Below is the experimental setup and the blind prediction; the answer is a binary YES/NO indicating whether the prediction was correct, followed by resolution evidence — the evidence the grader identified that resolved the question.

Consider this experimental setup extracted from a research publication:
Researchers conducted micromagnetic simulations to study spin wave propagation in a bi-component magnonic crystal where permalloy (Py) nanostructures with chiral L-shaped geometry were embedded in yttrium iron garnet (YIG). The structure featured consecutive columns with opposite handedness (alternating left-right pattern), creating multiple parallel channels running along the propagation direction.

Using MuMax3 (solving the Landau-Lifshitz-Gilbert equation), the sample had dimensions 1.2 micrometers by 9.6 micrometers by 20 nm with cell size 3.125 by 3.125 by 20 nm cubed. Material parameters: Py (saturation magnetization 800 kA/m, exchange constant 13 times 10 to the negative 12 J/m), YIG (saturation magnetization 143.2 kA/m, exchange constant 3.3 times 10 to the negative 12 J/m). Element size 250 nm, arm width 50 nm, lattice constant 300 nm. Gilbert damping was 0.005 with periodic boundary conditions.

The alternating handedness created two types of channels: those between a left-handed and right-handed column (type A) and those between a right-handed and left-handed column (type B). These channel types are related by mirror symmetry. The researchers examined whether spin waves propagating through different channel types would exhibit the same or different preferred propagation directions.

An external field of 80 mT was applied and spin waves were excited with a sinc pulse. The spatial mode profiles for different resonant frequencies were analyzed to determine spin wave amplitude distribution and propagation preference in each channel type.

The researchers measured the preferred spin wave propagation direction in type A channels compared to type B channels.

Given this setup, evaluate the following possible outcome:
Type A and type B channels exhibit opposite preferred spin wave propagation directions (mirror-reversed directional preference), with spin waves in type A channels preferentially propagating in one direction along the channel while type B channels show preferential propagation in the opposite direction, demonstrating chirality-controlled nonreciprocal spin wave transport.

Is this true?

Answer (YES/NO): YES